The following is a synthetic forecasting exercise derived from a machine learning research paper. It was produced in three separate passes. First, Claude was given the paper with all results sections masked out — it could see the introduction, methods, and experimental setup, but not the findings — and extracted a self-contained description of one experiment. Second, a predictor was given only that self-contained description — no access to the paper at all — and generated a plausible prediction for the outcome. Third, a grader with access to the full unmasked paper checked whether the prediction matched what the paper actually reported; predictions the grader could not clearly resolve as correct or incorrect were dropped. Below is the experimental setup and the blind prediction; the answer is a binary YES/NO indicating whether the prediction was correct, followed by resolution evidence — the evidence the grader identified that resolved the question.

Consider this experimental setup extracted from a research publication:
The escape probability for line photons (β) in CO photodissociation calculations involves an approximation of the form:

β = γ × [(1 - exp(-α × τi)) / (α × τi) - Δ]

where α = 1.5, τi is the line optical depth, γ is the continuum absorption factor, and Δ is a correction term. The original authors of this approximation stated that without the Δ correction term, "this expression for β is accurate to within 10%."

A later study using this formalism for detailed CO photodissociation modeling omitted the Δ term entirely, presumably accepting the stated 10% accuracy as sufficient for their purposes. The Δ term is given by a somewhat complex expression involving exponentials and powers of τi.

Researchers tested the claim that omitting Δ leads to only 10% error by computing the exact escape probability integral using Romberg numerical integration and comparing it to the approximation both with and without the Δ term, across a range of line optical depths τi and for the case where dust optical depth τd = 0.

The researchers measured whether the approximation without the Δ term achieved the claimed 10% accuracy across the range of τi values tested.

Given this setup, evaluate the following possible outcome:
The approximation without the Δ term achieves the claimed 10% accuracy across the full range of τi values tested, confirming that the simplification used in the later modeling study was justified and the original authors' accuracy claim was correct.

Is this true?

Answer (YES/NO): NO